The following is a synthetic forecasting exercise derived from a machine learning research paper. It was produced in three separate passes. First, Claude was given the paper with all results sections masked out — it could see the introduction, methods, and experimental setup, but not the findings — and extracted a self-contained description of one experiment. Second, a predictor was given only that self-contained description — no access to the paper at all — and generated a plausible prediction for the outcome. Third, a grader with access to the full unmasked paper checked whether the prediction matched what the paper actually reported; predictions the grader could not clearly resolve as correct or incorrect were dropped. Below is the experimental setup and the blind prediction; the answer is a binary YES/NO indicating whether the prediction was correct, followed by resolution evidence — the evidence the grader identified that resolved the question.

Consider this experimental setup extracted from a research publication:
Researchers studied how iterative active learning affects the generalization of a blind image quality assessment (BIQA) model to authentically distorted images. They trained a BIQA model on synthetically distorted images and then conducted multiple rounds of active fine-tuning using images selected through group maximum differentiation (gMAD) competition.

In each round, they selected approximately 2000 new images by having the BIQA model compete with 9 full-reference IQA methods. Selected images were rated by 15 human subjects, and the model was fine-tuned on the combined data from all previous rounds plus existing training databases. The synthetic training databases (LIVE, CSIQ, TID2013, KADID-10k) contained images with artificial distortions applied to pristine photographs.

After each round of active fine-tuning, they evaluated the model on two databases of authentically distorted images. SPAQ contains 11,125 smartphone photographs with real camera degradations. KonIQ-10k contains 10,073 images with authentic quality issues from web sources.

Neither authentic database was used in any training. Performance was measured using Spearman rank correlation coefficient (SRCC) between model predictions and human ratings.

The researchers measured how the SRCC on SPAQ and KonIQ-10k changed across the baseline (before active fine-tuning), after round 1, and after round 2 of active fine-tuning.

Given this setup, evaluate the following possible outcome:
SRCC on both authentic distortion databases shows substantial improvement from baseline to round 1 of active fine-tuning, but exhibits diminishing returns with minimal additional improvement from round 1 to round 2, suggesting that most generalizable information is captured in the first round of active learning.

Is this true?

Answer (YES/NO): NO